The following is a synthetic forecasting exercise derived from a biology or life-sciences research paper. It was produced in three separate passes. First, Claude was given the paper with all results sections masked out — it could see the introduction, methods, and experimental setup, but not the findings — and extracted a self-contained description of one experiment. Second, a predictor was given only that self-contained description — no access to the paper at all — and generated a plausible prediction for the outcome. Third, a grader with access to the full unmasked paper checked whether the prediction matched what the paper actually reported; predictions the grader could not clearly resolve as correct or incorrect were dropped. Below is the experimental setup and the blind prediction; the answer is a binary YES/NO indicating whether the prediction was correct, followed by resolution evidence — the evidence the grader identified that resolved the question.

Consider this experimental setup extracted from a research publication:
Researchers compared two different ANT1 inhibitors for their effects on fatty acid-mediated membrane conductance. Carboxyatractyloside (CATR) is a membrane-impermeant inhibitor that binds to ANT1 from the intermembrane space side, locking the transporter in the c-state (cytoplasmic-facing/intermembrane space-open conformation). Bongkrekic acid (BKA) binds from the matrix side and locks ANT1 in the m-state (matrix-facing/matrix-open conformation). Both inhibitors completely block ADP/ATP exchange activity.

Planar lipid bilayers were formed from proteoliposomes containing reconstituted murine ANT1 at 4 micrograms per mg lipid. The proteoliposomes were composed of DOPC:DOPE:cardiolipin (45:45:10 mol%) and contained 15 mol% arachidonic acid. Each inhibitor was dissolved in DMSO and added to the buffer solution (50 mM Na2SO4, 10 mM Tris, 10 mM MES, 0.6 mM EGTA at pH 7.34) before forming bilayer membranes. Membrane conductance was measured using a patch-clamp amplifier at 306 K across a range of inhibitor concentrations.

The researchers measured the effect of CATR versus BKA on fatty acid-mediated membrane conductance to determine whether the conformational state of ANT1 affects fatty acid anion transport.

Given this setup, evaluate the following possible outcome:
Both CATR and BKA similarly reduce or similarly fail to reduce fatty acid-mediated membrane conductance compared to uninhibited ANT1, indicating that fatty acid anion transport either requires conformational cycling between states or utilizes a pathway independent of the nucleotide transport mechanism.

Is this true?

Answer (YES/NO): YES